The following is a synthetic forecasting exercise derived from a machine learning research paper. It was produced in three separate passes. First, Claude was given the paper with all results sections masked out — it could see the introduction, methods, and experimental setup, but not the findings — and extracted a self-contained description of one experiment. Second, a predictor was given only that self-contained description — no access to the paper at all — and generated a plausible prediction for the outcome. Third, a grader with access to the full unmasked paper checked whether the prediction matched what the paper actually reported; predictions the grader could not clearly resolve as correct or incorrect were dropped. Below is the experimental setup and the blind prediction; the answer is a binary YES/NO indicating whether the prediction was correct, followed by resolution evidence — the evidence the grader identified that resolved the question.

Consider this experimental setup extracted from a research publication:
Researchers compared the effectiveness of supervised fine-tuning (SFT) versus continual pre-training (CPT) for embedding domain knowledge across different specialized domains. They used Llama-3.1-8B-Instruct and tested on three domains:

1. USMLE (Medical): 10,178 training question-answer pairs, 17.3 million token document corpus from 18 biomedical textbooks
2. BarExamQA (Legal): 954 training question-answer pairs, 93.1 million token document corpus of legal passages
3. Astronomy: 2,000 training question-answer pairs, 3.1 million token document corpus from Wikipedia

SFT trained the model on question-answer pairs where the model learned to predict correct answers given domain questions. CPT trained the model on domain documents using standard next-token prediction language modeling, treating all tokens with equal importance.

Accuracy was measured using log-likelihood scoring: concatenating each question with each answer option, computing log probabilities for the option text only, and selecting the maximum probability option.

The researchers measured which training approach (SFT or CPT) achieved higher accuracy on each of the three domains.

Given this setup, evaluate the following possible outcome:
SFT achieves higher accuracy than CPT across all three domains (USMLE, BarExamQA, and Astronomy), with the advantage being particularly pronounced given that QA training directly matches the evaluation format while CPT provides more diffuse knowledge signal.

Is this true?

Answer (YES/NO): YES